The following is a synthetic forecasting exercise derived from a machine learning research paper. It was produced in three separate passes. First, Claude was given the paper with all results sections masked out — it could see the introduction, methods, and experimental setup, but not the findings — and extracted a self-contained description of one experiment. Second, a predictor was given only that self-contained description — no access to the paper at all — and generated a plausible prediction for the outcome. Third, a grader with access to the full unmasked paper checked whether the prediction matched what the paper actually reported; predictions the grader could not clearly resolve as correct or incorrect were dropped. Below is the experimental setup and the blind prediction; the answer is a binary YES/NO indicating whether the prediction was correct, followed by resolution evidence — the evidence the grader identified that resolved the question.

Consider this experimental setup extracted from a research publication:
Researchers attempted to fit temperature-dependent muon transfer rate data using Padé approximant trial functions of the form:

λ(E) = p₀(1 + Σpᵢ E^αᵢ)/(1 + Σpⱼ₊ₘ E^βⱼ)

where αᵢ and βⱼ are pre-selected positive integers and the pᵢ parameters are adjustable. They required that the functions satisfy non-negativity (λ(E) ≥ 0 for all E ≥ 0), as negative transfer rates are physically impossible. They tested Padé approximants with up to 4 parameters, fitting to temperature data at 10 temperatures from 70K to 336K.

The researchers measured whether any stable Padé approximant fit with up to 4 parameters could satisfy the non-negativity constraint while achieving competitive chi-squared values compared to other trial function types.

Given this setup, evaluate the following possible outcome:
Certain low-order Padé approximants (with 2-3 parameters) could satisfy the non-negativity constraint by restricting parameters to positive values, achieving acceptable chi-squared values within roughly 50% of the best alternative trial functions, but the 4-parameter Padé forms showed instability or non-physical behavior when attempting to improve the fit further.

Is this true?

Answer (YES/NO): NO